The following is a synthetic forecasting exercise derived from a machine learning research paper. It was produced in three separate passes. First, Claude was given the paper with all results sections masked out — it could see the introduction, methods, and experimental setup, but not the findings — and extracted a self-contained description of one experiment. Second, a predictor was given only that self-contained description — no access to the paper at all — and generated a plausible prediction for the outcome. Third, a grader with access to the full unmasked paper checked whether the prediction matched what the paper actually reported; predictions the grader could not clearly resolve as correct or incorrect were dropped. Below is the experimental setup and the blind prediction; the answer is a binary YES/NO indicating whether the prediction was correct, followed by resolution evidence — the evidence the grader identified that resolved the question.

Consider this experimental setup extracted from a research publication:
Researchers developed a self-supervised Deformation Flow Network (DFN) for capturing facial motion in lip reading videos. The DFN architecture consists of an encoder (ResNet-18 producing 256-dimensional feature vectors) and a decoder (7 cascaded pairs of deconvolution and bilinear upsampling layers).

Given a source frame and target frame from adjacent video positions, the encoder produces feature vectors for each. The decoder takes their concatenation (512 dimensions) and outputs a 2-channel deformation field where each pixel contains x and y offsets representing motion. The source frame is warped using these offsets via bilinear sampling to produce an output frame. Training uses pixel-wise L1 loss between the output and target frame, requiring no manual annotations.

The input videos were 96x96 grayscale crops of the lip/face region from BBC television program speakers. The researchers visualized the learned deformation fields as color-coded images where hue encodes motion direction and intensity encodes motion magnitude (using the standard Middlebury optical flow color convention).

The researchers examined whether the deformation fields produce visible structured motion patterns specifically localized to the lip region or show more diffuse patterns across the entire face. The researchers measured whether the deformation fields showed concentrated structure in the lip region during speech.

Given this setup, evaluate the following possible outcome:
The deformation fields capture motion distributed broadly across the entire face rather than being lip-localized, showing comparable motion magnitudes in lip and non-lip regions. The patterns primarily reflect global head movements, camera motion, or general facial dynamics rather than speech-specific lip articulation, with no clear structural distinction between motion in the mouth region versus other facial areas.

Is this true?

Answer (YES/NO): NO